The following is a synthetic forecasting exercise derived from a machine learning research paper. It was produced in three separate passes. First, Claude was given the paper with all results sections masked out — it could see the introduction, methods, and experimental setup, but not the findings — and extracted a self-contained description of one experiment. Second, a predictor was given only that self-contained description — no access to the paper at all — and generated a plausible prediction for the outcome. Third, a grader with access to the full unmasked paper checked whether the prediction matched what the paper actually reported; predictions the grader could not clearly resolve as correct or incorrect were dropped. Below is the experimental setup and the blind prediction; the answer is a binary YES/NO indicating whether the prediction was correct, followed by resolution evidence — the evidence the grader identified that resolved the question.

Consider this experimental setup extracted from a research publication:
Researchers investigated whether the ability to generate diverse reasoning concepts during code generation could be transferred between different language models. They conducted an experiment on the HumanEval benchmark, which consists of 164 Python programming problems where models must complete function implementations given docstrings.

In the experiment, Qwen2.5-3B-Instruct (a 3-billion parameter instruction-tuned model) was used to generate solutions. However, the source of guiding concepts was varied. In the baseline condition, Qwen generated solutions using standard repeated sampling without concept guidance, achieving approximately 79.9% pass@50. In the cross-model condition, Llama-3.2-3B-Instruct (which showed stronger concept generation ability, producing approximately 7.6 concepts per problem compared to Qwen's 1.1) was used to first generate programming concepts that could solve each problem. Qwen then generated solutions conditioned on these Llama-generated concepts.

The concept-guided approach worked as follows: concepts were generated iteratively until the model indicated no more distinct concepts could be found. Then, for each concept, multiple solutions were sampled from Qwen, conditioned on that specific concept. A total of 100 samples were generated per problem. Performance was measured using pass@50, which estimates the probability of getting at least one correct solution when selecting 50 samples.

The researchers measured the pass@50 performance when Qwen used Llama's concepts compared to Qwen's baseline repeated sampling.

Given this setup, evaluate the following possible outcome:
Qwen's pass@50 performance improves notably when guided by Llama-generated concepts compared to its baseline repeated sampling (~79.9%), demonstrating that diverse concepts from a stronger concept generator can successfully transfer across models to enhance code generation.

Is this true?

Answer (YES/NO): YES